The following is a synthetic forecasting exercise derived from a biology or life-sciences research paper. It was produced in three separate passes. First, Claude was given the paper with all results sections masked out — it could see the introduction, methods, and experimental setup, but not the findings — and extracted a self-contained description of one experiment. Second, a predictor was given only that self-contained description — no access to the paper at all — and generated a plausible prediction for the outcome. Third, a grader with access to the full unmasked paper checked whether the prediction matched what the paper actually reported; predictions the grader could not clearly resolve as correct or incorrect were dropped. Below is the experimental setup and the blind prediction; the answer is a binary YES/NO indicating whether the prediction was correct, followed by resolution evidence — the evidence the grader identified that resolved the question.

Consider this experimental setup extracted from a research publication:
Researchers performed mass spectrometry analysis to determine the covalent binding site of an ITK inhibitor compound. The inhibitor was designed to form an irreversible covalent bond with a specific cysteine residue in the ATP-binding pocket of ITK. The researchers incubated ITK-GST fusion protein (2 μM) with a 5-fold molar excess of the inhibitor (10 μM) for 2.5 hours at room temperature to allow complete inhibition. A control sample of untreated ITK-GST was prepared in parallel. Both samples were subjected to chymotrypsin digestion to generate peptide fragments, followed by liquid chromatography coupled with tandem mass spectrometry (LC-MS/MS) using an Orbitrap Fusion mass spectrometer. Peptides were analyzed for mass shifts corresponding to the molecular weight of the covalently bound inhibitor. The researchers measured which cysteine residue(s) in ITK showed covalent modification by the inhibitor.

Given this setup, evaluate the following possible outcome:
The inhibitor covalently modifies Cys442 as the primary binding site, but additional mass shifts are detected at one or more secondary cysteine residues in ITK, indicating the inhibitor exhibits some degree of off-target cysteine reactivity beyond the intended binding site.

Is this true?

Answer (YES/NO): NO